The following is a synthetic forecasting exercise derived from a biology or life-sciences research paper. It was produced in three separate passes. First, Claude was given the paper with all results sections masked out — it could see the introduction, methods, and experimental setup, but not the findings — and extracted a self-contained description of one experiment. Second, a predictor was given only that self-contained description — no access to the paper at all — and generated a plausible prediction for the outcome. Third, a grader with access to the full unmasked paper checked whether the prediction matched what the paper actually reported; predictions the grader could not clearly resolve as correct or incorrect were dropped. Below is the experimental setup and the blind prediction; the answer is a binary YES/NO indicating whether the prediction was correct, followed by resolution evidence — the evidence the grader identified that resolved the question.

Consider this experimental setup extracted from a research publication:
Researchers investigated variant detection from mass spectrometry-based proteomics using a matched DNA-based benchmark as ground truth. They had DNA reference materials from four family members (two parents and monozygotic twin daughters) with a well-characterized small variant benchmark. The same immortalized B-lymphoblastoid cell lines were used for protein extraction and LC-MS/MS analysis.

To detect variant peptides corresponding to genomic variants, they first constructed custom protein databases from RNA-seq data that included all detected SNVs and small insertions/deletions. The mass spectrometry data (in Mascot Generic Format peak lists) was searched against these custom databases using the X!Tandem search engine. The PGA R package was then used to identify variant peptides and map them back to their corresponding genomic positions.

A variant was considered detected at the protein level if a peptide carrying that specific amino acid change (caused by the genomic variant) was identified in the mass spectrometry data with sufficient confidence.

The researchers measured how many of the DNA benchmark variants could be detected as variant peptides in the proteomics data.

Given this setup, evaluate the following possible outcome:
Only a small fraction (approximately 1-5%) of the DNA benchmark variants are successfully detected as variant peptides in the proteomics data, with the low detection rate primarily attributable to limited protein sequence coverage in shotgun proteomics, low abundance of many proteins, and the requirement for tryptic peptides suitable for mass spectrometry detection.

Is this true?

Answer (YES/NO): NO